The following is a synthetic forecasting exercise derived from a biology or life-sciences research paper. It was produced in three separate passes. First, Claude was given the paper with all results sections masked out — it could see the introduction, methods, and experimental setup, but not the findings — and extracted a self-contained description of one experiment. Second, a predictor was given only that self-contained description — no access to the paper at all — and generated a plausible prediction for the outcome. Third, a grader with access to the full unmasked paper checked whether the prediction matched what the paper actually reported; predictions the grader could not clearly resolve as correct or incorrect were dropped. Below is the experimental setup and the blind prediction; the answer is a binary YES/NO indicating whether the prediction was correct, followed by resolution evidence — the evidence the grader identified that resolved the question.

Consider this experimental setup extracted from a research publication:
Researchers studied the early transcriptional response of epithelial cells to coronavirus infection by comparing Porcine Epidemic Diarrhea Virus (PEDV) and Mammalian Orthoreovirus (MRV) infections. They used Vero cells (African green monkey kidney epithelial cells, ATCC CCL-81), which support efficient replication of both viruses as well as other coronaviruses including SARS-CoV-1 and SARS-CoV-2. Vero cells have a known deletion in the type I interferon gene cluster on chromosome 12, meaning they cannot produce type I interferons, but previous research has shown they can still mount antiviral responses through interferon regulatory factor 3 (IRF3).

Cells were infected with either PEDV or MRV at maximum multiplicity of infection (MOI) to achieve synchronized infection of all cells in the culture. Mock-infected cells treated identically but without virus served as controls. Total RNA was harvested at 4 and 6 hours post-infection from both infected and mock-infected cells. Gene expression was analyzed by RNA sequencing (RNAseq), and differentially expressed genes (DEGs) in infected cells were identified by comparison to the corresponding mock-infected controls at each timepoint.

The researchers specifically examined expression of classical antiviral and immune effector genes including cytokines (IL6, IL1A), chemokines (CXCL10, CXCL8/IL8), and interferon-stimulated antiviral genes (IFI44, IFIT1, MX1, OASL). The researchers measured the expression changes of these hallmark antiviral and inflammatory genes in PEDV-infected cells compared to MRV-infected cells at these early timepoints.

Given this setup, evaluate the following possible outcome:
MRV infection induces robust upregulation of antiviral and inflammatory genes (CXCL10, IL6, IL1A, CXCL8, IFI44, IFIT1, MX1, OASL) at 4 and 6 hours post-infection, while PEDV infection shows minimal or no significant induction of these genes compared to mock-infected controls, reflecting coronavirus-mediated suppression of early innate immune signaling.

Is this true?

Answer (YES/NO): YES